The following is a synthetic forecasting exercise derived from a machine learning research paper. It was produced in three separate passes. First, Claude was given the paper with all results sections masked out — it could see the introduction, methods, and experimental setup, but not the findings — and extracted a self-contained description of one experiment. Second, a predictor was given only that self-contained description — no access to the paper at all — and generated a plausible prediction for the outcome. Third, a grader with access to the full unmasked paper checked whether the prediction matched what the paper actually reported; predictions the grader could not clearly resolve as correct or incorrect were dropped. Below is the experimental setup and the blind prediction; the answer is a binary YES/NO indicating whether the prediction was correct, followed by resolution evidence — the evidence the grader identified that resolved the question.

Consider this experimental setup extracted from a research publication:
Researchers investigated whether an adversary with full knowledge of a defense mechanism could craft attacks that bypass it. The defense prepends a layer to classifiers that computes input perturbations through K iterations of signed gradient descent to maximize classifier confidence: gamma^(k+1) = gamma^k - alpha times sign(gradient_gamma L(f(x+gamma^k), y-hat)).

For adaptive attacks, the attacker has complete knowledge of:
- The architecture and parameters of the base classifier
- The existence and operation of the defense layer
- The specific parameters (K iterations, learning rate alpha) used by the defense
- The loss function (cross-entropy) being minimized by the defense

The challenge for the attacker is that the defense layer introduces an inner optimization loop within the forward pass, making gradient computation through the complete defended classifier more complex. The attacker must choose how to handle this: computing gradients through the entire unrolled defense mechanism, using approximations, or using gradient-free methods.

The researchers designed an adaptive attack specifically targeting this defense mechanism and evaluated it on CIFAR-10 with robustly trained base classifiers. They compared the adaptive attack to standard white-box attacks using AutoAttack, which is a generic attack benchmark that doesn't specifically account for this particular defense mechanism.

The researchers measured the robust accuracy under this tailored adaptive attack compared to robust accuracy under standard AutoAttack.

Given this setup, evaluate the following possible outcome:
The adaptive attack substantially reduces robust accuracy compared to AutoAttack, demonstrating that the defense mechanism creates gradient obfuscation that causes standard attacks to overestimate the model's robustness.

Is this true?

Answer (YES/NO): NO